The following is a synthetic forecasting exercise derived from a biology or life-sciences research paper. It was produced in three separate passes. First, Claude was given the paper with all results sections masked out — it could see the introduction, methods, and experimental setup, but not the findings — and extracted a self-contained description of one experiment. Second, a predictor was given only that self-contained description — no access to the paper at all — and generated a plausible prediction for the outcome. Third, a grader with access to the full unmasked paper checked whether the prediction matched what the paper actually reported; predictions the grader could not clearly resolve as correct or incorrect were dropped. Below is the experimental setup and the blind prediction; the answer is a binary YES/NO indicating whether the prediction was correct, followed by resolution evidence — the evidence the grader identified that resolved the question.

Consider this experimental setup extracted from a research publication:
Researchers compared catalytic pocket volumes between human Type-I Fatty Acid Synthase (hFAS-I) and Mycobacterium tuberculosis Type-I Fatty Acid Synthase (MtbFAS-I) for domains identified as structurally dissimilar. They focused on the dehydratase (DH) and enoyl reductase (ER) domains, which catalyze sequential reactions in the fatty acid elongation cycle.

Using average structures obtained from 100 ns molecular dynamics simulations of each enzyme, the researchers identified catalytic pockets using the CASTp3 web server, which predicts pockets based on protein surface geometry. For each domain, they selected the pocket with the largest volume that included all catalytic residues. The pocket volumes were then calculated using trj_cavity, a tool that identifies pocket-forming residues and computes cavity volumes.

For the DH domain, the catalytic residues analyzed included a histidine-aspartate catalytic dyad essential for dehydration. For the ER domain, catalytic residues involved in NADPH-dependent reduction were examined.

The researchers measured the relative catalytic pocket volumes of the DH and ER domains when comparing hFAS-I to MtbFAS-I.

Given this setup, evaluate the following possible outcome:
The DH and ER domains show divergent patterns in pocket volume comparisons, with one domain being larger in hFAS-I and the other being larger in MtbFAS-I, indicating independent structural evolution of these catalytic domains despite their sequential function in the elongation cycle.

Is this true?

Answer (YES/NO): NO